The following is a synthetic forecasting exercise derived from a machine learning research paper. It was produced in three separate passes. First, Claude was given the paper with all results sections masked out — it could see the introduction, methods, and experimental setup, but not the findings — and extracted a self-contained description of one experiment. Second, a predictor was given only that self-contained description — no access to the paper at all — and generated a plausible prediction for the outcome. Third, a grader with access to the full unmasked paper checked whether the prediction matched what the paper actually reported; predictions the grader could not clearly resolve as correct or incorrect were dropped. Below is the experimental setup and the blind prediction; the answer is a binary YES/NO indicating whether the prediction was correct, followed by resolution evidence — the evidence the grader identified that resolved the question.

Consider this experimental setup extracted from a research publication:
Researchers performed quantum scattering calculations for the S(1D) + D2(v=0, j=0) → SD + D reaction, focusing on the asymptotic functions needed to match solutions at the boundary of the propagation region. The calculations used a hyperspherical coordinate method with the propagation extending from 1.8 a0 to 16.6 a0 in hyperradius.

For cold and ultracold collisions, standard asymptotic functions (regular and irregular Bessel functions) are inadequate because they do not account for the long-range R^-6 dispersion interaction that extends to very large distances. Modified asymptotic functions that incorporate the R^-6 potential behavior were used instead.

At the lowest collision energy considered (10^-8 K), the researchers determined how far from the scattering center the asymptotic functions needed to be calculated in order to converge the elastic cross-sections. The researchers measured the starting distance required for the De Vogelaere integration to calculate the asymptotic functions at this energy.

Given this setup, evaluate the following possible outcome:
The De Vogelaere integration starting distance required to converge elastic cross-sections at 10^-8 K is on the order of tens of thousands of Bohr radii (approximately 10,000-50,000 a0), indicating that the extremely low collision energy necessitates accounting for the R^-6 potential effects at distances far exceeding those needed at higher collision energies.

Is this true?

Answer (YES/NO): YES